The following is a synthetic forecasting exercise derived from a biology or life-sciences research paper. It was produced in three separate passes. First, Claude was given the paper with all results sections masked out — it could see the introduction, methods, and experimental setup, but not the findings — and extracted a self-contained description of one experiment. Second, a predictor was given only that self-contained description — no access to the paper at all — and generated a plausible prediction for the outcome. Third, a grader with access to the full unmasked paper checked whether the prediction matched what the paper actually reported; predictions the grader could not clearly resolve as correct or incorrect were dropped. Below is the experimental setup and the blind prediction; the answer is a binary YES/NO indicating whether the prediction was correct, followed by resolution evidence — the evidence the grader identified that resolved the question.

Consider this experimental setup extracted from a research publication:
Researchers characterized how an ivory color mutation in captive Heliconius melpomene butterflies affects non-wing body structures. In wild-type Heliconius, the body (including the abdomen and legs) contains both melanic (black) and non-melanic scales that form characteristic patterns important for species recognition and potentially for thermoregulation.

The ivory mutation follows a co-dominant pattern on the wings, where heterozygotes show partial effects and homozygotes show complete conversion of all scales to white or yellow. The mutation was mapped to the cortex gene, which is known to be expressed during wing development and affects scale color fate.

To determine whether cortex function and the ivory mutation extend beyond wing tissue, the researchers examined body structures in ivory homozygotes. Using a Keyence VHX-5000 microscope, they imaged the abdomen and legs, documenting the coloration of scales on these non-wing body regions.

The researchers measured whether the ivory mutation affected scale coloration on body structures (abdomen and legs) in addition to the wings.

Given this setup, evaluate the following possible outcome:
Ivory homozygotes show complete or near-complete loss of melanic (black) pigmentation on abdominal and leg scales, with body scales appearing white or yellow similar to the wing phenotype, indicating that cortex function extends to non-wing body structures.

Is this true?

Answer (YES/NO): YES